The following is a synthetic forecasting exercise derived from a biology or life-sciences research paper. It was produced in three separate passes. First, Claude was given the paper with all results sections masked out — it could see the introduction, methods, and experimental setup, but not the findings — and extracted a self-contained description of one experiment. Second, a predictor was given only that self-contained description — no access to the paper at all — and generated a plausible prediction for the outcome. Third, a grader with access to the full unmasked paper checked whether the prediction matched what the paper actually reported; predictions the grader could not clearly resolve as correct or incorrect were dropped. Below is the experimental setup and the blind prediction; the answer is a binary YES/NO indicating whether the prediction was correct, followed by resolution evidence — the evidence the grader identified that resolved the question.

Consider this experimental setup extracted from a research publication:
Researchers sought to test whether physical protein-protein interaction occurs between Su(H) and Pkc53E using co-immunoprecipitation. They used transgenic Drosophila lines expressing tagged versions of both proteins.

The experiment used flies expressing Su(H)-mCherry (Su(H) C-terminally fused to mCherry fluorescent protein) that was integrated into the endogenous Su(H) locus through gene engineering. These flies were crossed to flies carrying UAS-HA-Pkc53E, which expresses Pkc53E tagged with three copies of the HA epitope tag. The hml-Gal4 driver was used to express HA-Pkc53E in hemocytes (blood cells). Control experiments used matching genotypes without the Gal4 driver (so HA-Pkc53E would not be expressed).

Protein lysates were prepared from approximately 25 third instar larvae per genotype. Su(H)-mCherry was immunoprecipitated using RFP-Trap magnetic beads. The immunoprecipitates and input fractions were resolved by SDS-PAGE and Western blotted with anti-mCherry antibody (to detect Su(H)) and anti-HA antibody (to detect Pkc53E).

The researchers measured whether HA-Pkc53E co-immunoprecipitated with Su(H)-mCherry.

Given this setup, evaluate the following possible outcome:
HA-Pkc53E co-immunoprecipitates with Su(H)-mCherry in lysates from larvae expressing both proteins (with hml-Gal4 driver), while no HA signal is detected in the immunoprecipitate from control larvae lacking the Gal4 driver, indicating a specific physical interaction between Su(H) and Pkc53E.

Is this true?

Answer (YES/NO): YES